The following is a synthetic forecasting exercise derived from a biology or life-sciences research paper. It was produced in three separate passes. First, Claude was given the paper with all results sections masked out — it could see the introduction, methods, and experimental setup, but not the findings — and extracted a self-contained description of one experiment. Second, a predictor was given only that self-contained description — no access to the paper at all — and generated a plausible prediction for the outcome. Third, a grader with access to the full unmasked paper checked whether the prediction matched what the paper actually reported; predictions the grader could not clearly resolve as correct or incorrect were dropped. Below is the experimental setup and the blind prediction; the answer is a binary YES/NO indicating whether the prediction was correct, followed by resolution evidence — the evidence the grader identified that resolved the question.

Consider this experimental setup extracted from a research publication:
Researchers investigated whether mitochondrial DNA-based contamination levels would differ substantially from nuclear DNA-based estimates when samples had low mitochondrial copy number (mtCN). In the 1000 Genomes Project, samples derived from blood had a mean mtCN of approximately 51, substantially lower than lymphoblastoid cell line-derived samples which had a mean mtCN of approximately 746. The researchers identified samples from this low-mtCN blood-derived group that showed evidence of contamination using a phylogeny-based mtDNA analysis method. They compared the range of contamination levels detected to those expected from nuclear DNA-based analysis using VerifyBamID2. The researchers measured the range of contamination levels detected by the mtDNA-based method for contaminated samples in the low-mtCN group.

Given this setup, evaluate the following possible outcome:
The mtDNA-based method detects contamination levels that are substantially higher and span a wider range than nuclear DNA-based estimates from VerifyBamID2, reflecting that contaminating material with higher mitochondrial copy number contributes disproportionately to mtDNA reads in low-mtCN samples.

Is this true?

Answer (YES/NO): YES